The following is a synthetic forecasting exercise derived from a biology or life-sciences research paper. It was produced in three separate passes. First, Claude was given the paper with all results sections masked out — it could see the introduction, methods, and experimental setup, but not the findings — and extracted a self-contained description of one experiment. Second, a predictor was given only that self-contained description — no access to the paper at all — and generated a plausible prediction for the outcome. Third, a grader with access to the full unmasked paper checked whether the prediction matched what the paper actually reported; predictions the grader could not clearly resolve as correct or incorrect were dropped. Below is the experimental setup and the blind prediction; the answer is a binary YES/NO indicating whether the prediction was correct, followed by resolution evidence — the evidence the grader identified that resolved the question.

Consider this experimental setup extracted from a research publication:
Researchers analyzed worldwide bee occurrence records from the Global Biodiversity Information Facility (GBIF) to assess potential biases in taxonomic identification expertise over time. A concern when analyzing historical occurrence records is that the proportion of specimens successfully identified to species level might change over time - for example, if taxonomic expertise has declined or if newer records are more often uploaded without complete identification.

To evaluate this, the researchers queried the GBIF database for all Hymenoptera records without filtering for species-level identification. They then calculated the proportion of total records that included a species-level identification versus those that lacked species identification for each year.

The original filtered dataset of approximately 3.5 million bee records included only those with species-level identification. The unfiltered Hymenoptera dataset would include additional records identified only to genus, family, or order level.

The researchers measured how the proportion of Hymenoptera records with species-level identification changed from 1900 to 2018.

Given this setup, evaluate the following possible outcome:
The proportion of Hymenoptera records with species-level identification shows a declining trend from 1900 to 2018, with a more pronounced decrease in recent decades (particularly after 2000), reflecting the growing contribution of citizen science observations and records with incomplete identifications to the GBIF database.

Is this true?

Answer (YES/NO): NO